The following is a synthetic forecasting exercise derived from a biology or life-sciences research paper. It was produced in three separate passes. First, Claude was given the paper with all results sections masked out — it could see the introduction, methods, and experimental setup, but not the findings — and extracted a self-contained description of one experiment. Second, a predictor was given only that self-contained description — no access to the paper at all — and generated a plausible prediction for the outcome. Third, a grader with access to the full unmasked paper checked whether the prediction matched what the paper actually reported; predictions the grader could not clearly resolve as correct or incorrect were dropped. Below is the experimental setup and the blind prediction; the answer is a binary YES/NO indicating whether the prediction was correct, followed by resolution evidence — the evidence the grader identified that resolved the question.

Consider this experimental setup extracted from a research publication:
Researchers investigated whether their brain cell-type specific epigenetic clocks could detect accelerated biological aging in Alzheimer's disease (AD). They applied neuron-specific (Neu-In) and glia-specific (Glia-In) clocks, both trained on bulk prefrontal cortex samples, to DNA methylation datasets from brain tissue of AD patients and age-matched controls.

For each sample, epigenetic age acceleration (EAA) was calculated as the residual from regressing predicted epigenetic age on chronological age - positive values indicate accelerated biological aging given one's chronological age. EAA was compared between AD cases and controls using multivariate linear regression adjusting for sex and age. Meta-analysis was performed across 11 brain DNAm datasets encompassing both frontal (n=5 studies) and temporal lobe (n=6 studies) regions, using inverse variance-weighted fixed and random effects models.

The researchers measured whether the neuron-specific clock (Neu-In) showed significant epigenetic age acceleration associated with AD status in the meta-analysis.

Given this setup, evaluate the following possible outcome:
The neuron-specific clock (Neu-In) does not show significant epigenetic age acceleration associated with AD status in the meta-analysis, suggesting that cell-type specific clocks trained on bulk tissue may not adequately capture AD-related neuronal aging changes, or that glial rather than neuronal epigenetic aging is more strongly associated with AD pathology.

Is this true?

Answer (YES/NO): NO